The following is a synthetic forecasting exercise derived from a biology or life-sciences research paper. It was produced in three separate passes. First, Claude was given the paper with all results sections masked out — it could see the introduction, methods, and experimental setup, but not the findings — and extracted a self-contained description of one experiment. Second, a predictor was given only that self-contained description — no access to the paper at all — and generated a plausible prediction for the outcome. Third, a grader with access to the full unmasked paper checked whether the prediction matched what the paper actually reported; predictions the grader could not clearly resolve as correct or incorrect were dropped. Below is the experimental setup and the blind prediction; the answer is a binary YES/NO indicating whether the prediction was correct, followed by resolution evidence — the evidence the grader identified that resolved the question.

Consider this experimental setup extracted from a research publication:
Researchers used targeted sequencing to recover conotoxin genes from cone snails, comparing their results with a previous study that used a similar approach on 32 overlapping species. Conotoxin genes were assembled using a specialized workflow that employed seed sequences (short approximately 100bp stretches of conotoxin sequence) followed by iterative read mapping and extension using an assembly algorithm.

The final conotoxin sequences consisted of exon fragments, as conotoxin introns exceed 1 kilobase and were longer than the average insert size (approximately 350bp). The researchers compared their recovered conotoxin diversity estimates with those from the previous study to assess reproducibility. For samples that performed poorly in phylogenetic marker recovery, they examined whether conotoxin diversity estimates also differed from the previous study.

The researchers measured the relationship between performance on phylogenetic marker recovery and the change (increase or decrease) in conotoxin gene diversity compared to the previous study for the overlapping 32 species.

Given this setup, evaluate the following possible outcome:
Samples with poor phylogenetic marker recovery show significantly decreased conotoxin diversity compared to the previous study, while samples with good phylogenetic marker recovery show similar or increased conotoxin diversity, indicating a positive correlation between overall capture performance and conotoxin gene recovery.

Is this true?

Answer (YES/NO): YES